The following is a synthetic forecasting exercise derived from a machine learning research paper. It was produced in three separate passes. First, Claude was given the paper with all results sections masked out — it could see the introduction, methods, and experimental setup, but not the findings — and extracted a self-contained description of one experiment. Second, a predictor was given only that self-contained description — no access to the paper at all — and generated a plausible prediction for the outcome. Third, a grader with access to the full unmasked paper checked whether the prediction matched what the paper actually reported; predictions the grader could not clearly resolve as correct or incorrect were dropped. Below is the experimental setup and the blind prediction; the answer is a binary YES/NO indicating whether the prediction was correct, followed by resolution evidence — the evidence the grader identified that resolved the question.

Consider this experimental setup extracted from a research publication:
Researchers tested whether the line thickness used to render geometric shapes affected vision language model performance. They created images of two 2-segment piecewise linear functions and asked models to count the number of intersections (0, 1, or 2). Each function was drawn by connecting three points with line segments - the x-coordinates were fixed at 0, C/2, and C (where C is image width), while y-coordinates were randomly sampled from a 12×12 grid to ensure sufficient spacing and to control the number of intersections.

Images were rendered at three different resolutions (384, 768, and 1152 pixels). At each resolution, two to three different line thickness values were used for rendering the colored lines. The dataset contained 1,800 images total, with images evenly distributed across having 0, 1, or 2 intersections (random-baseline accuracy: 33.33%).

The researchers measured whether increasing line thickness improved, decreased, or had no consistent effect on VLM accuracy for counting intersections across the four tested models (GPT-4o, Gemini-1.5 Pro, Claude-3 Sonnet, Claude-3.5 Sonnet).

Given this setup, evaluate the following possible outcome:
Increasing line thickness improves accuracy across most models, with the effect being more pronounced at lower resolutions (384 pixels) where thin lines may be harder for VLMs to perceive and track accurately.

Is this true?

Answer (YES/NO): NO